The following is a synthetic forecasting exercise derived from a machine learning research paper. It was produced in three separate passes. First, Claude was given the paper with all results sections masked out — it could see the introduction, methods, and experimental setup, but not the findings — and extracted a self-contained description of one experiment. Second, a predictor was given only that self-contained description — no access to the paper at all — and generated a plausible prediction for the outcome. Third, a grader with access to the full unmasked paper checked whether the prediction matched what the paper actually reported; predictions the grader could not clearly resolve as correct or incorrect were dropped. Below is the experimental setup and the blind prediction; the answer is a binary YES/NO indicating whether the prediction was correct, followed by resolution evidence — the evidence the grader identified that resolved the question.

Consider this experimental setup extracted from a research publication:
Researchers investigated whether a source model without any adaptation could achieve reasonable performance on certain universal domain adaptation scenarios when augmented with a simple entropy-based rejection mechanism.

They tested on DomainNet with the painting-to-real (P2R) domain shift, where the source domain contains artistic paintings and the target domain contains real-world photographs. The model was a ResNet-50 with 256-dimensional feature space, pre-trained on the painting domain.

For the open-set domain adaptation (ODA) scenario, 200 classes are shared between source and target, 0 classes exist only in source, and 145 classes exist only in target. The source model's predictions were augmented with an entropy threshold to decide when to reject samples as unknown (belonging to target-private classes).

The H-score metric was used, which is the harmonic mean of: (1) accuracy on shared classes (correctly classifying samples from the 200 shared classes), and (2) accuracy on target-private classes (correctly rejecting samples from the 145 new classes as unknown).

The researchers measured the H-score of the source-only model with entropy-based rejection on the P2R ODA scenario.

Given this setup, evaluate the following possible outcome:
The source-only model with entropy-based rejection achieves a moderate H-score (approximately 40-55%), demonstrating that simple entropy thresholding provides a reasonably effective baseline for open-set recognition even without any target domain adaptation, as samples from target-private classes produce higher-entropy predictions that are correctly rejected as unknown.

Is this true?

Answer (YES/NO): NO